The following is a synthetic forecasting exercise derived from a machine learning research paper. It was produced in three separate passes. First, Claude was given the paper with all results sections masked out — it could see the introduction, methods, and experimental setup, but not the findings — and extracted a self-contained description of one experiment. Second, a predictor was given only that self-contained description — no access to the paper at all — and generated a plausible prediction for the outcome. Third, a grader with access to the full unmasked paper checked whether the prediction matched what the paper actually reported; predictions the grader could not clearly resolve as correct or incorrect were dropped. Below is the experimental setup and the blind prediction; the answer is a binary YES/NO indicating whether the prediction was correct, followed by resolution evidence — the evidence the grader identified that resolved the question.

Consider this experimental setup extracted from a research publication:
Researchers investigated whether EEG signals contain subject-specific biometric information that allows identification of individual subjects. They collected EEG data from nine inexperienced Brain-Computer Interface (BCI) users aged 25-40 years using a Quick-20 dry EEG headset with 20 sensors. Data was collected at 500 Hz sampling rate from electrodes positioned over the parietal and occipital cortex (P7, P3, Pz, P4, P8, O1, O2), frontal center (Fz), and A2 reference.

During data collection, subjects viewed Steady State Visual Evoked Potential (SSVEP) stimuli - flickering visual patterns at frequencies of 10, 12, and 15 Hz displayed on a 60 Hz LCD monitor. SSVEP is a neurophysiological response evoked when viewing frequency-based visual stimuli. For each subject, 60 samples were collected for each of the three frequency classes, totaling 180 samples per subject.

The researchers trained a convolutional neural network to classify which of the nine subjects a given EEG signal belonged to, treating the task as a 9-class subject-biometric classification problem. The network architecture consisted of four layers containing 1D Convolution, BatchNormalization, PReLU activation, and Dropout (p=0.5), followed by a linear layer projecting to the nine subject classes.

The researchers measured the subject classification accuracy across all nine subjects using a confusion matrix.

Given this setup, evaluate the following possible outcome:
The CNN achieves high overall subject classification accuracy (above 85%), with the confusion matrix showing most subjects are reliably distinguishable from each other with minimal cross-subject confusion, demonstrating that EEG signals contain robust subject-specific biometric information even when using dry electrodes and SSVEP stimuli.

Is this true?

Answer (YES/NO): YES